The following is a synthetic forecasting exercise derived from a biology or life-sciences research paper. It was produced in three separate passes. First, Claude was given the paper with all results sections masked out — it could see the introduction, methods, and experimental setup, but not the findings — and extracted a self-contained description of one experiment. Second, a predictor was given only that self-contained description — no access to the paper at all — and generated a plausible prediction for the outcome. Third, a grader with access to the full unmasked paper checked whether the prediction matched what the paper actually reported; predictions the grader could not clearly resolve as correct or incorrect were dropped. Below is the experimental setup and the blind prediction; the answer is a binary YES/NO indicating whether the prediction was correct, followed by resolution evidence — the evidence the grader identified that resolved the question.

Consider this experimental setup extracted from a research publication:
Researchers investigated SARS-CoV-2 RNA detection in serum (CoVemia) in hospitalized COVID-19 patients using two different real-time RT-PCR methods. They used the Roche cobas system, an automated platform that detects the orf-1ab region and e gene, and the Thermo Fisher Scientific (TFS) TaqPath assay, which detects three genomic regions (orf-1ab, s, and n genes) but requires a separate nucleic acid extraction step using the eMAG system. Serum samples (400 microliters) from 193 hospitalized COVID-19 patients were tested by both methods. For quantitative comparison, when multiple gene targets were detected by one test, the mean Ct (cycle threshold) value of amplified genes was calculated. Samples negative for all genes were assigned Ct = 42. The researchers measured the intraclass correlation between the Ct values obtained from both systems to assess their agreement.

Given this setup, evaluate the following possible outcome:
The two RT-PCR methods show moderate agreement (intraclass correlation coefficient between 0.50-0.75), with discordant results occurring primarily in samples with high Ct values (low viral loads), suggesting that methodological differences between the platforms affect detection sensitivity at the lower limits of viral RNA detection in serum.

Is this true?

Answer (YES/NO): NO